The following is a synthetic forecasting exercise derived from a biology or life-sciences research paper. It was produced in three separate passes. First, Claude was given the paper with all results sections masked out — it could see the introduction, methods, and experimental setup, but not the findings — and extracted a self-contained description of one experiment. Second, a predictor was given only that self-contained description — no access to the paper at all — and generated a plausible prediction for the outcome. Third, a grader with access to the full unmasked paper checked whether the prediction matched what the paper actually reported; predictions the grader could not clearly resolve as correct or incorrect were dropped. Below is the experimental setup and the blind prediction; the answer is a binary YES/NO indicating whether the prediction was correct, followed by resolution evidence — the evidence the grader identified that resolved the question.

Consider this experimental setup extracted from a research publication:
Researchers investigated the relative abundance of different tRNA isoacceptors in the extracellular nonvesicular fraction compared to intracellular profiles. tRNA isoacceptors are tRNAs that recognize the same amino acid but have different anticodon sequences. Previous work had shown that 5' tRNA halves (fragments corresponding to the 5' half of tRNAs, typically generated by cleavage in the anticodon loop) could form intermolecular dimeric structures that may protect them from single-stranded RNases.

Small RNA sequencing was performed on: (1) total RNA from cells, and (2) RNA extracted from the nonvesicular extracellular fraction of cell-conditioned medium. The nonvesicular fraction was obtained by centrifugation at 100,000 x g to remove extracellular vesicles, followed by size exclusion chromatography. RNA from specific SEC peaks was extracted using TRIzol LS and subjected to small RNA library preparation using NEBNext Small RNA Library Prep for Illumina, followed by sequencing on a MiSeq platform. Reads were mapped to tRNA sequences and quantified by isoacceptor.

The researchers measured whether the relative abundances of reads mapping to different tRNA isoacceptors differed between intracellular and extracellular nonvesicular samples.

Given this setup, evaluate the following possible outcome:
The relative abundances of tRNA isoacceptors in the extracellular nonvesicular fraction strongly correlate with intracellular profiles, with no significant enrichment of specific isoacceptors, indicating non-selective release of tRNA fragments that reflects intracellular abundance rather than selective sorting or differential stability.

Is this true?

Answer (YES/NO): NO